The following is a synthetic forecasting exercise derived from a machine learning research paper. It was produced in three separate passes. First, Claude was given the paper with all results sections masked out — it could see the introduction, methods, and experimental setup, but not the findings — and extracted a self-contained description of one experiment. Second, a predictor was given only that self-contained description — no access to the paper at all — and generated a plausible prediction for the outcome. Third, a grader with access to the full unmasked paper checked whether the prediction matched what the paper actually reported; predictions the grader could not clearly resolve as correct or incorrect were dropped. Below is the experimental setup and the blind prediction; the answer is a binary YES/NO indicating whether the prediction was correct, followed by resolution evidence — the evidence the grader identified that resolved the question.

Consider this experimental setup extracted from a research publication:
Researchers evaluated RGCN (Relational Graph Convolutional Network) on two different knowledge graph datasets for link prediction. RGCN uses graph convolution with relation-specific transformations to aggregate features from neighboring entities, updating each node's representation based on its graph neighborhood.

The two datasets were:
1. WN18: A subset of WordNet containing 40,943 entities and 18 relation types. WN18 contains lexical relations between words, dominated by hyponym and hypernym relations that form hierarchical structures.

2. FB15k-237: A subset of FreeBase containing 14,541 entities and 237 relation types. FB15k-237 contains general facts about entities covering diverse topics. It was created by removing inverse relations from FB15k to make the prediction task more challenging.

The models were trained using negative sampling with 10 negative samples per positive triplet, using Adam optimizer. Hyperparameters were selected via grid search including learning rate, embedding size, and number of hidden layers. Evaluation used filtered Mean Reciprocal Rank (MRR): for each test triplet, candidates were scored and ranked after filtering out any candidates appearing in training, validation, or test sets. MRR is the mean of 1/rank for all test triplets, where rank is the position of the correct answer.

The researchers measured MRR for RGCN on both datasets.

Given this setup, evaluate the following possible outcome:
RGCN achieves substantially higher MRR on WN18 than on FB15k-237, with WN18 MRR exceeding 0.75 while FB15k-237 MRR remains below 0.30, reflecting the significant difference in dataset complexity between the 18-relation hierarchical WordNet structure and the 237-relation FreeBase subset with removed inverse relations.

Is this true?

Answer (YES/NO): NO